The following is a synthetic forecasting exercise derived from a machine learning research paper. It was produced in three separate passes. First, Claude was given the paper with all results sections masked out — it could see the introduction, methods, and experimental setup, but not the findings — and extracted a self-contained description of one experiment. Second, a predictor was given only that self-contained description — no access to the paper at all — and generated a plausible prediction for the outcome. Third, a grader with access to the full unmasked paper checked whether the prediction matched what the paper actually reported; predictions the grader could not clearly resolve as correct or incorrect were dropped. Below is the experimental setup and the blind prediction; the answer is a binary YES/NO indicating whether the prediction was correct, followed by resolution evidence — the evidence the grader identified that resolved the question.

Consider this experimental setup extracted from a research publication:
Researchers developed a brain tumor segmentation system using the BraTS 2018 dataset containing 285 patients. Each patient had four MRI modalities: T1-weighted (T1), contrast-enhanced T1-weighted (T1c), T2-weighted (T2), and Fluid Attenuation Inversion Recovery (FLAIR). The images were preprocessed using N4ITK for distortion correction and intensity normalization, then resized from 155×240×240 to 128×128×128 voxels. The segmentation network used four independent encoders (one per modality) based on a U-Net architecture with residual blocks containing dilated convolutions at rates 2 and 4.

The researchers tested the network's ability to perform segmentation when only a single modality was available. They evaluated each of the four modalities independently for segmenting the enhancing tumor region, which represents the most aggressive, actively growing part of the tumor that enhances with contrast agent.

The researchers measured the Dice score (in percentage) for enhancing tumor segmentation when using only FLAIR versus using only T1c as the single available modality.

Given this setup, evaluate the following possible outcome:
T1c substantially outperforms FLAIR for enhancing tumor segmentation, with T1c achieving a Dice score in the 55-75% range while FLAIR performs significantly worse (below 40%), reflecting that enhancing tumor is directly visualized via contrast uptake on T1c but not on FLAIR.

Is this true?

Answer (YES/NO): NO